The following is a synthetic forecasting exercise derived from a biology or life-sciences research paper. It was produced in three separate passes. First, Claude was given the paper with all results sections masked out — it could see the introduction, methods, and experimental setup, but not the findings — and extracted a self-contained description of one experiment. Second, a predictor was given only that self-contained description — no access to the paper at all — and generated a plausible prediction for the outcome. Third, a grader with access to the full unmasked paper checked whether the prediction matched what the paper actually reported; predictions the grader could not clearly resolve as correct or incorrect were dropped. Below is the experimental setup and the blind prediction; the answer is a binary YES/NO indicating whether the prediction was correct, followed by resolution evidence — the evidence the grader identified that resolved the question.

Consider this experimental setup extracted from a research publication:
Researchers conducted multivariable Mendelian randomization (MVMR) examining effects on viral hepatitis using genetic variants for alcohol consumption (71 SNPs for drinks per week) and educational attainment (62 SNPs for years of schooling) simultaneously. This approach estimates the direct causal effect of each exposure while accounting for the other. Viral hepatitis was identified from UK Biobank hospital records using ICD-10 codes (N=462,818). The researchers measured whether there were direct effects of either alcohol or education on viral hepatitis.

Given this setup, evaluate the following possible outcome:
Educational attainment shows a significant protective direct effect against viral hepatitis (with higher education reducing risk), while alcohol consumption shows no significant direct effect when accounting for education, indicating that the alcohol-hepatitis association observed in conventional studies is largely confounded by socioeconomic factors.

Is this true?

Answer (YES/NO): NO